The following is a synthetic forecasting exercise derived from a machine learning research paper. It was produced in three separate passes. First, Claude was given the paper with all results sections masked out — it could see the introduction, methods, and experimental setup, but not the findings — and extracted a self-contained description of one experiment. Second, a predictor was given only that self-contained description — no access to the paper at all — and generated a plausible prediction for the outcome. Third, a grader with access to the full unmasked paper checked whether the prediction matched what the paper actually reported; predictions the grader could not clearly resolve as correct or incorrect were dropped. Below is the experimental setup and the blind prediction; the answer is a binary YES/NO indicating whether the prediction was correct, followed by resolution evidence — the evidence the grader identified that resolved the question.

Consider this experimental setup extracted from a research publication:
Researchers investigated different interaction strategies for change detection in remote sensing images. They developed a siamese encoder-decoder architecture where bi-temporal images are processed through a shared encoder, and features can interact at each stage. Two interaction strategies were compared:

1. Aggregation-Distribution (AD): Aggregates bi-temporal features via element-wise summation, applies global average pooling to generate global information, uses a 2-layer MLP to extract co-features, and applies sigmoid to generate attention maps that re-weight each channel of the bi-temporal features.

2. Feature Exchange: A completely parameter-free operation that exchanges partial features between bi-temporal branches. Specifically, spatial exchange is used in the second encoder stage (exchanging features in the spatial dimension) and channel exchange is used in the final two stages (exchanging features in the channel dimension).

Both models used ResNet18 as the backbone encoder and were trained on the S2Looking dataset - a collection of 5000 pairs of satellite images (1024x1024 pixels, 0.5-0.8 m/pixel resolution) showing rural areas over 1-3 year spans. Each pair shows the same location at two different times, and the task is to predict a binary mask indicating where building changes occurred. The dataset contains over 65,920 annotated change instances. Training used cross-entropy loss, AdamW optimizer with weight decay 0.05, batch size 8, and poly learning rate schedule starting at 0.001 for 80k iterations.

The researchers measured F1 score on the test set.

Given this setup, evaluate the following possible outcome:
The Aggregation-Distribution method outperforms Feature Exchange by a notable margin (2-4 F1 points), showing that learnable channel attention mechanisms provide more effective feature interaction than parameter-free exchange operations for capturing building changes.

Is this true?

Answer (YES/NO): NO